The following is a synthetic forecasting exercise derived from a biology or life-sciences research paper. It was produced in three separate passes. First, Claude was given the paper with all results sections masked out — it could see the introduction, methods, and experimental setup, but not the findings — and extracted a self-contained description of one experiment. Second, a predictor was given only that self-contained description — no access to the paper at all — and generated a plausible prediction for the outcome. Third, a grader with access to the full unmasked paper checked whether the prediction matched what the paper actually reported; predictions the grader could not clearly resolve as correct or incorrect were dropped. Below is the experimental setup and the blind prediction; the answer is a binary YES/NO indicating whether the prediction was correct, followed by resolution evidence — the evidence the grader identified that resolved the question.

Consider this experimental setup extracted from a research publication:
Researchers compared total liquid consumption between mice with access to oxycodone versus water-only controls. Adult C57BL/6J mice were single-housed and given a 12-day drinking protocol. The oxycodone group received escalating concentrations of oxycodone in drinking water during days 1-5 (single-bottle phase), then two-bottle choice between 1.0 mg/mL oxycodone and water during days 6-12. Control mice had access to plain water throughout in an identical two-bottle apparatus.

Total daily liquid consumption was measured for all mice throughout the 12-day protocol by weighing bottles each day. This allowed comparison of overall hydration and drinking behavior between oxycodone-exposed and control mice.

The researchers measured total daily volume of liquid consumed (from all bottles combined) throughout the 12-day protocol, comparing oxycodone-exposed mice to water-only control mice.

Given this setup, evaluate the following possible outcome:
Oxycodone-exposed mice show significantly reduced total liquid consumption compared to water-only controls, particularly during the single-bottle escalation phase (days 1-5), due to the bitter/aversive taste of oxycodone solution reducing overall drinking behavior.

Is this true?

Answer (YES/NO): NO